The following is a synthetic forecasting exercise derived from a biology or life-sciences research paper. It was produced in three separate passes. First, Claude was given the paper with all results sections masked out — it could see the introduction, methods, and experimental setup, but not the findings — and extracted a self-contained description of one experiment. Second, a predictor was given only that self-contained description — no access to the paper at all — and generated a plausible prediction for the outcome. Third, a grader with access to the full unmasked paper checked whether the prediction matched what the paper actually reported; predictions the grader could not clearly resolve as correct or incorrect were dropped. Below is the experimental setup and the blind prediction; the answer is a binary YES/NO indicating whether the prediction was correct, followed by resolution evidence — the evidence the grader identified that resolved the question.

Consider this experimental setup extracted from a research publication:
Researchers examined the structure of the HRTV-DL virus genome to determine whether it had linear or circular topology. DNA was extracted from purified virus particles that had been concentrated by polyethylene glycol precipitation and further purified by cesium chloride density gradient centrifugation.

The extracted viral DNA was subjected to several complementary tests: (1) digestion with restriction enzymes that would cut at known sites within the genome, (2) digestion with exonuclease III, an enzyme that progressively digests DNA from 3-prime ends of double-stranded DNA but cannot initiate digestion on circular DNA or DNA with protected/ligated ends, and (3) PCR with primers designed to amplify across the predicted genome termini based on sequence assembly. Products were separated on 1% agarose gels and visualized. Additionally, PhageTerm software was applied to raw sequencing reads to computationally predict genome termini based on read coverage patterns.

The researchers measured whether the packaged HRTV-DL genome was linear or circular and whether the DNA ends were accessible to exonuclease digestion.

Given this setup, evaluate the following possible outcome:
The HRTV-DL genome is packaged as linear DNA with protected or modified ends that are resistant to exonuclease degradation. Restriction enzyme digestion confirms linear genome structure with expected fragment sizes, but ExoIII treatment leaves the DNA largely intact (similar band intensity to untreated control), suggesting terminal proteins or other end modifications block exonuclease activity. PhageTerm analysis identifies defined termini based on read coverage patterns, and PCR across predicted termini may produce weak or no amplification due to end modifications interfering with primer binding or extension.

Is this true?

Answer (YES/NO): NO